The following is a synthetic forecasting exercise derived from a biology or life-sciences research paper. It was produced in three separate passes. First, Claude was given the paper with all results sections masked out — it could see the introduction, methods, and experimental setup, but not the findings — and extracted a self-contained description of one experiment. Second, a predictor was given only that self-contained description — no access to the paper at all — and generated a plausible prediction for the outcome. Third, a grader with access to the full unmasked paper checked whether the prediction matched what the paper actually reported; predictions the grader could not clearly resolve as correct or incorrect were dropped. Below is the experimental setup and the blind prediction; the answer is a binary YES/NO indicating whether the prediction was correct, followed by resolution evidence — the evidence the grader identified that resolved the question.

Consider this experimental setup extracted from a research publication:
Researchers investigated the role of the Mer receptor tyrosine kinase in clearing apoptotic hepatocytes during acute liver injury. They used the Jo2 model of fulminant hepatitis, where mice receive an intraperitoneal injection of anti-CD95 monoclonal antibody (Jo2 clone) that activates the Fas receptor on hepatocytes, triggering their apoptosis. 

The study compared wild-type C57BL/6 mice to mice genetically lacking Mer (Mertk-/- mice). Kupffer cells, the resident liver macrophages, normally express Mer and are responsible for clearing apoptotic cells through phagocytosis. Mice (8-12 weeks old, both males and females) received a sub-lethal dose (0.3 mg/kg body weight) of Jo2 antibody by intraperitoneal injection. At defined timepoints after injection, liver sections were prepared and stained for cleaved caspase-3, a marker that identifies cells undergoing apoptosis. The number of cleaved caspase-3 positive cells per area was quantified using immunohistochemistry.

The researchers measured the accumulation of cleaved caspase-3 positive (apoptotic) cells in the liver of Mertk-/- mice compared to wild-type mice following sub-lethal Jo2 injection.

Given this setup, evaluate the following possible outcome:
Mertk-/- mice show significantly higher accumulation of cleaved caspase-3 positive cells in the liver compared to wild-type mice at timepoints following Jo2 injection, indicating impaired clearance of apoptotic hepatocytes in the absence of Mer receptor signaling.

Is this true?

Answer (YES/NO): YES